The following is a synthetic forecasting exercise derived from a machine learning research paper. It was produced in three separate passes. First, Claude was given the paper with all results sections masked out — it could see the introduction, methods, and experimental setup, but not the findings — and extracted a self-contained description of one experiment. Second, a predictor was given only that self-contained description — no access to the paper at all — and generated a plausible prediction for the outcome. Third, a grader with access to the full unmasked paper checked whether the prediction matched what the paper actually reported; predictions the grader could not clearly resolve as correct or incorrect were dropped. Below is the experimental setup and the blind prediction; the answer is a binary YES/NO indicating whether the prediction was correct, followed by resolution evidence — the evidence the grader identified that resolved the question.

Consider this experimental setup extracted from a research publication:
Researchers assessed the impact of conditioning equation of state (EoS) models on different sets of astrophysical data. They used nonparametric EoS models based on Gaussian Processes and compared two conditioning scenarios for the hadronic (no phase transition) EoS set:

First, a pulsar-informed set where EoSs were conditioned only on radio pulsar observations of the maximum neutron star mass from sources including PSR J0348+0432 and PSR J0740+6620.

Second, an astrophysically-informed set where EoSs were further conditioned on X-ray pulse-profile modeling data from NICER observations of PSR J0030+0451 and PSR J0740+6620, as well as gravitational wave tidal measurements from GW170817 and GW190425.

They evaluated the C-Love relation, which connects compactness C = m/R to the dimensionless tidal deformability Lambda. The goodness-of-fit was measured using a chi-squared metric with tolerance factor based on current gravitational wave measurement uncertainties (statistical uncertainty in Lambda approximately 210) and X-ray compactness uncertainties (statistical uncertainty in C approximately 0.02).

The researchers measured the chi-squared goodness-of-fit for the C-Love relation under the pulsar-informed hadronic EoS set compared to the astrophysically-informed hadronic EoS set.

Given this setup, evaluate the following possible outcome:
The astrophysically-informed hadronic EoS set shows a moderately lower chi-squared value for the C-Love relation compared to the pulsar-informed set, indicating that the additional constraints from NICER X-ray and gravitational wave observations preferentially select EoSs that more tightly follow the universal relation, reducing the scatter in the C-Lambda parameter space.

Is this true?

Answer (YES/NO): YES